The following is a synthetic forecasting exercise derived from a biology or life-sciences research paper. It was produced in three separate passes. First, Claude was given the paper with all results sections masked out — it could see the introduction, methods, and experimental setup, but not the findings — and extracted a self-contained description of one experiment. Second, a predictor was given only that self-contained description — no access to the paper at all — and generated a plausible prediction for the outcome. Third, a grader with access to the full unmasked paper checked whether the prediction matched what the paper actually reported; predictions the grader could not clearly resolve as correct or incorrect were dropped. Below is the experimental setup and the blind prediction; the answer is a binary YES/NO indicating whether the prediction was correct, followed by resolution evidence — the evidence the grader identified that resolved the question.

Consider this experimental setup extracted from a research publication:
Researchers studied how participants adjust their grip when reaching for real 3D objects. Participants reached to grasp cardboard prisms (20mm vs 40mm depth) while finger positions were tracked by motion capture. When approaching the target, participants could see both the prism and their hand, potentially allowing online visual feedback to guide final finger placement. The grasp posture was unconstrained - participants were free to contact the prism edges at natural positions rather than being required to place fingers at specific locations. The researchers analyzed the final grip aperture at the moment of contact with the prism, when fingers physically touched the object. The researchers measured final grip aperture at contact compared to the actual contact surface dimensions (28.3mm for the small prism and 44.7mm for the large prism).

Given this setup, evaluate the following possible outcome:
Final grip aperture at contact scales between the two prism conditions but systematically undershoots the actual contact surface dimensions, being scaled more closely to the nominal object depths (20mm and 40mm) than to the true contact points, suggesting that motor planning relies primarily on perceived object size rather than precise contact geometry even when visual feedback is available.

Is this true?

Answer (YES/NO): NO